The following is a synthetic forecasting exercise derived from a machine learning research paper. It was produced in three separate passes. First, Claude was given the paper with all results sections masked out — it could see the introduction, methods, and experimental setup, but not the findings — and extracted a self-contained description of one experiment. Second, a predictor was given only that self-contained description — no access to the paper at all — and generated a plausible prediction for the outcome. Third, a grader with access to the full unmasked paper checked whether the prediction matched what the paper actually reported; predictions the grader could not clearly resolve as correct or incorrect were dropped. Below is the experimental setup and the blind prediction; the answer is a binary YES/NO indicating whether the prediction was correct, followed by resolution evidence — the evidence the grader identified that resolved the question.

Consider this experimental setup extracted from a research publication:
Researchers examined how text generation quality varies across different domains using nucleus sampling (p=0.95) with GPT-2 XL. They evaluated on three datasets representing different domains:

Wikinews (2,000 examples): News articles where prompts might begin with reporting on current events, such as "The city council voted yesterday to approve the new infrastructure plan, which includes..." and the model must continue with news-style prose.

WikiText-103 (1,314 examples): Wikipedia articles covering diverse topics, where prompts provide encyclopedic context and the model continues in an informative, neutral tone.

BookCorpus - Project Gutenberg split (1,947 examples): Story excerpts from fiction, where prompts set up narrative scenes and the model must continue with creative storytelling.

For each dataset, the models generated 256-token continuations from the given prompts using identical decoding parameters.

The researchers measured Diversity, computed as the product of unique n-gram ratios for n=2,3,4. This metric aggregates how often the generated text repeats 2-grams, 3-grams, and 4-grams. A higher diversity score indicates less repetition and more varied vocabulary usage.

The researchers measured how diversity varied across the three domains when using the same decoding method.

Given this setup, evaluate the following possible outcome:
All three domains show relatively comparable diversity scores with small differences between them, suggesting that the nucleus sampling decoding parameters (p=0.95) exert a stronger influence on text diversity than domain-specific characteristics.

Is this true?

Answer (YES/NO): YES